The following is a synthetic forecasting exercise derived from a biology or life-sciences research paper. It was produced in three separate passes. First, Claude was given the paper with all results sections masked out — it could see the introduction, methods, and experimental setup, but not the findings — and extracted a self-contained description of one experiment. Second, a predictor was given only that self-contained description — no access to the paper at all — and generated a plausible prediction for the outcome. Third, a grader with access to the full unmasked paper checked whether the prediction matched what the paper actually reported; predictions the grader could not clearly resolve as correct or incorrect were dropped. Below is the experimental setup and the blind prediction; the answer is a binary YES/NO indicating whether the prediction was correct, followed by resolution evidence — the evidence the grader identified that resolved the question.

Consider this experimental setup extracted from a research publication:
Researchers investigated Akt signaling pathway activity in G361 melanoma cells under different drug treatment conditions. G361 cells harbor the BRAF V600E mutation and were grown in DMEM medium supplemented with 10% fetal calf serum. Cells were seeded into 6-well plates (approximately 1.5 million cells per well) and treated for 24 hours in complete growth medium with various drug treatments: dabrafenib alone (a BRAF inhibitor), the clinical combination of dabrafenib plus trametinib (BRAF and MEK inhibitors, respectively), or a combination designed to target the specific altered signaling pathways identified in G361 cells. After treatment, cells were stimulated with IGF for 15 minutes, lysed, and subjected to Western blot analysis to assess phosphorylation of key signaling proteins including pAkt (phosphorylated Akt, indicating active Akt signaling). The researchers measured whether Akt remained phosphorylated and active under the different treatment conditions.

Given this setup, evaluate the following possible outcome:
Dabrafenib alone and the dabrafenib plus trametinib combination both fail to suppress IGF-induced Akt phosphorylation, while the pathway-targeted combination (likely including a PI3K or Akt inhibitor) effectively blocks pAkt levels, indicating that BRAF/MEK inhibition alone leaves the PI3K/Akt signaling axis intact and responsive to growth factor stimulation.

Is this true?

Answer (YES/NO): NO